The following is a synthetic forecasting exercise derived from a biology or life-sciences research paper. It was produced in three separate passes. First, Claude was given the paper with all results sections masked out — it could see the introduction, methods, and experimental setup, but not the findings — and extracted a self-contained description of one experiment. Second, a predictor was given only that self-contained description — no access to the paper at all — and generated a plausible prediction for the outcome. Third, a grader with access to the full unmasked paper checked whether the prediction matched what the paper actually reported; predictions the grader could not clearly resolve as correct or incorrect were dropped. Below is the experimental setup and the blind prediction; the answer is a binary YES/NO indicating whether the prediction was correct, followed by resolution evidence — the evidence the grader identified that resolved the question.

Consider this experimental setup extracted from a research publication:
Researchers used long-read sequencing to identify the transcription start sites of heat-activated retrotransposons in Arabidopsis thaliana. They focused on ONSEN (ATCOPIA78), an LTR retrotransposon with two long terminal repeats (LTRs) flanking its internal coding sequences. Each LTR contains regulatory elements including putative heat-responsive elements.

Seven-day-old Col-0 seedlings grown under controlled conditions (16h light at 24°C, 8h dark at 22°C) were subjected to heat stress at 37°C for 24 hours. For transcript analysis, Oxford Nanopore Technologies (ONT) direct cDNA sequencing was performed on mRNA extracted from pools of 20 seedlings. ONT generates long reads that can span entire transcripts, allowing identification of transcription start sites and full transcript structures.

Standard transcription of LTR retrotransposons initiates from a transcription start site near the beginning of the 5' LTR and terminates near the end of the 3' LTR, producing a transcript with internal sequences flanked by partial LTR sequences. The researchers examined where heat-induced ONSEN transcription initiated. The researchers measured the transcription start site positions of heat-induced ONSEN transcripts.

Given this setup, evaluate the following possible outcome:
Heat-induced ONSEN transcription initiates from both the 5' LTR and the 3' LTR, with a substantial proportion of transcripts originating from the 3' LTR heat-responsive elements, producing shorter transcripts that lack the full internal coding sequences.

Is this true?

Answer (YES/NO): NO